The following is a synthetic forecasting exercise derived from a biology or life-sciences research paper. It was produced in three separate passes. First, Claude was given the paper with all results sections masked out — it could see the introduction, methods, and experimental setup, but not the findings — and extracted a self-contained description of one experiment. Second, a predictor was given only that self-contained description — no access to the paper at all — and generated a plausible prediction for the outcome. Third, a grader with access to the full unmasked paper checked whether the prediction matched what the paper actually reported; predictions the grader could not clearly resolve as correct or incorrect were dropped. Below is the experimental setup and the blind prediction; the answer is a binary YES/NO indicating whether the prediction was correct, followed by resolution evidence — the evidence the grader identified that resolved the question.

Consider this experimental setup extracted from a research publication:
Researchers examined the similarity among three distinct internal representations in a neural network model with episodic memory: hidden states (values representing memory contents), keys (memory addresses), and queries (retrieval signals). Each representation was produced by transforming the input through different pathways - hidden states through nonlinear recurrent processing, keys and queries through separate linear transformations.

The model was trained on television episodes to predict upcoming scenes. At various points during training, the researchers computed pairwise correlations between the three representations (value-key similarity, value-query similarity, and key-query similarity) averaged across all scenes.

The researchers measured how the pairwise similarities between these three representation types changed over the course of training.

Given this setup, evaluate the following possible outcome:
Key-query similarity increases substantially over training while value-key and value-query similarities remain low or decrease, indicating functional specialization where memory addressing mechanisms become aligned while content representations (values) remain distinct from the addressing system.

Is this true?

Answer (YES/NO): YES